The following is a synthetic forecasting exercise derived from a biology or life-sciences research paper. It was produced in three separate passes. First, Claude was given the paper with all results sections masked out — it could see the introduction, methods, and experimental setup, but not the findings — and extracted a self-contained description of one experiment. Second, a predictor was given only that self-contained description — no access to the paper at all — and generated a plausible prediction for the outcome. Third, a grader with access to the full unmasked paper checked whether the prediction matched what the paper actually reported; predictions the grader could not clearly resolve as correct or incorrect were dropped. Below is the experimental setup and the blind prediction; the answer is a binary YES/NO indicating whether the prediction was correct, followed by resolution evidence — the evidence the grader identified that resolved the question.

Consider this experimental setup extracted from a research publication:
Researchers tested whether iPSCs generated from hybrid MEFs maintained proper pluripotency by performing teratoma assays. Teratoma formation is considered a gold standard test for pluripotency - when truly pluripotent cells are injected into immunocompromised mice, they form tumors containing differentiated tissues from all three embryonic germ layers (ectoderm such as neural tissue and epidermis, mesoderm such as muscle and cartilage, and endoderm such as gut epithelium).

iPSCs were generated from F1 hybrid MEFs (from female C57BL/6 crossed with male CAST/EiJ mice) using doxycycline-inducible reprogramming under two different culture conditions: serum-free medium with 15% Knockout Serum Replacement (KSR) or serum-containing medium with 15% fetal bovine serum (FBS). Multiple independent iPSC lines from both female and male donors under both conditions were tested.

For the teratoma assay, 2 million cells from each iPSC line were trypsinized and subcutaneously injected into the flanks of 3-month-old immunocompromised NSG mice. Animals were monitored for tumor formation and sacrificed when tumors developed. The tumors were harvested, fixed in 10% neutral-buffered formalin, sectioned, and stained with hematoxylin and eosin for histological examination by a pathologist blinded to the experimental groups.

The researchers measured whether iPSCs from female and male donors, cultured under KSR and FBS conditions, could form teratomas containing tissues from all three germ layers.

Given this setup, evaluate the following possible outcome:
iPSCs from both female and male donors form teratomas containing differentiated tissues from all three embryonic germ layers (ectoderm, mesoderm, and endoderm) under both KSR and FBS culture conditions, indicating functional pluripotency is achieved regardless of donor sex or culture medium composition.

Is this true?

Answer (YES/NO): YES